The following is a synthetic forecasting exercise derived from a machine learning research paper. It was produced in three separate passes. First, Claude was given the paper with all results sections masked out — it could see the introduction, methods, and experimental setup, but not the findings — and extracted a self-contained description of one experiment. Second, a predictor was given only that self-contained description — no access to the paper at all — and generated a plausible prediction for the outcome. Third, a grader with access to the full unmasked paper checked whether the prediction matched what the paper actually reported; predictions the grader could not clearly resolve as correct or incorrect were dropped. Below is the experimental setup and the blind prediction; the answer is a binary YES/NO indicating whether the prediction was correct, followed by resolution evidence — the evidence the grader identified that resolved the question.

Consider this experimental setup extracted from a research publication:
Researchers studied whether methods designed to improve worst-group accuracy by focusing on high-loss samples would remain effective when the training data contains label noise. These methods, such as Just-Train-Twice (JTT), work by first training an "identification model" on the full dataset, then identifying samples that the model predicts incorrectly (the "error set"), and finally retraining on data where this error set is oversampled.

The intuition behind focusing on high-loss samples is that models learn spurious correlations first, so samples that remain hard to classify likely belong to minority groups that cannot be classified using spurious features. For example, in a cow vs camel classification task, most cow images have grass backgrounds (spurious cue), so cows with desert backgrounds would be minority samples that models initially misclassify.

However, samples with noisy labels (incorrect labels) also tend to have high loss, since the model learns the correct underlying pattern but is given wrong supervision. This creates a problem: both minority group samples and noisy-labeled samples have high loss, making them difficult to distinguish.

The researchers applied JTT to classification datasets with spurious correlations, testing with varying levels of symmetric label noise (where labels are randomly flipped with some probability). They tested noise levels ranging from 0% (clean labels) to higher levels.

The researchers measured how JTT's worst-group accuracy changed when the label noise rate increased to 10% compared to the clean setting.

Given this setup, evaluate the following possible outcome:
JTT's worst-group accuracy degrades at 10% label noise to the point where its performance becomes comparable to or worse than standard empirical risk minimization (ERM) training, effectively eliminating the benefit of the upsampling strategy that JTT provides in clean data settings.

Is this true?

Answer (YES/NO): NO